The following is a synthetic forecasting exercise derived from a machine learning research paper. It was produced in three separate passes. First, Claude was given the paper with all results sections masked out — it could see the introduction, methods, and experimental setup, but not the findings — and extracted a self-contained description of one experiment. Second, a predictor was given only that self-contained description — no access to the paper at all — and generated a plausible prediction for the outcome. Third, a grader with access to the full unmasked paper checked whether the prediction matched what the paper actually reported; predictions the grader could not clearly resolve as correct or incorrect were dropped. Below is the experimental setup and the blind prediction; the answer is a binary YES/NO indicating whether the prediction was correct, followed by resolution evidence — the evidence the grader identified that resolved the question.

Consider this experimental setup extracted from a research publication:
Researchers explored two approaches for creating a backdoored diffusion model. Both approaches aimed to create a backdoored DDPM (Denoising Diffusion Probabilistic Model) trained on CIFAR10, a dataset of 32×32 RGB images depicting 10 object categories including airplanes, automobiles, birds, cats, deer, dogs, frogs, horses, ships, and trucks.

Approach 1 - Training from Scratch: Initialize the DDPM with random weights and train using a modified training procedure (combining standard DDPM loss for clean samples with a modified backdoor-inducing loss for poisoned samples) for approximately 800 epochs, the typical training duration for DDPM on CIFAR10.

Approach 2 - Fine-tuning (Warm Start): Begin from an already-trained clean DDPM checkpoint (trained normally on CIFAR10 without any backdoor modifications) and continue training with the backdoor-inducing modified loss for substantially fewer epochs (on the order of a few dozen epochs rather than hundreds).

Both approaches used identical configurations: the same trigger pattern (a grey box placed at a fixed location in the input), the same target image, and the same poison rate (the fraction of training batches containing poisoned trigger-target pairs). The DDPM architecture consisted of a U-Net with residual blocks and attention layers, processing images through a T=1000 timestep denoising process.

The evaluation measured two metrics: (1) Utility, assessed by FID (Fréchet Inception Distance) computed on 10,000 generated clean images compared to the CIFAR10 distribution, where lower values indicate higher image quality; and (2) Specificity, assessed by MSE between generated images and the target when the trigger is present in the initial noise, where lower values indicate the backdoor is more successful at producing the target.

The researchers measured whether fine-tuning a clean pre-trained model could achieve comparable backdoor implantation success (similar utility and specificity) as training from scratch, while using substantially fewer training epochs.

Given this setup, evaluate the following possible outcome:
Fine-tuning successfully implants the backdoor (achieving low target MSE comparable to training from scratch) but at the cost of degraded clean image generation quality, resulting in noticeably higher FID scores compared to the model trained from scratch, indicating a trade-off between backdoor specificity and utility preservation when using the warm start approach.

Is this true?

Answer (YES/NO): NO